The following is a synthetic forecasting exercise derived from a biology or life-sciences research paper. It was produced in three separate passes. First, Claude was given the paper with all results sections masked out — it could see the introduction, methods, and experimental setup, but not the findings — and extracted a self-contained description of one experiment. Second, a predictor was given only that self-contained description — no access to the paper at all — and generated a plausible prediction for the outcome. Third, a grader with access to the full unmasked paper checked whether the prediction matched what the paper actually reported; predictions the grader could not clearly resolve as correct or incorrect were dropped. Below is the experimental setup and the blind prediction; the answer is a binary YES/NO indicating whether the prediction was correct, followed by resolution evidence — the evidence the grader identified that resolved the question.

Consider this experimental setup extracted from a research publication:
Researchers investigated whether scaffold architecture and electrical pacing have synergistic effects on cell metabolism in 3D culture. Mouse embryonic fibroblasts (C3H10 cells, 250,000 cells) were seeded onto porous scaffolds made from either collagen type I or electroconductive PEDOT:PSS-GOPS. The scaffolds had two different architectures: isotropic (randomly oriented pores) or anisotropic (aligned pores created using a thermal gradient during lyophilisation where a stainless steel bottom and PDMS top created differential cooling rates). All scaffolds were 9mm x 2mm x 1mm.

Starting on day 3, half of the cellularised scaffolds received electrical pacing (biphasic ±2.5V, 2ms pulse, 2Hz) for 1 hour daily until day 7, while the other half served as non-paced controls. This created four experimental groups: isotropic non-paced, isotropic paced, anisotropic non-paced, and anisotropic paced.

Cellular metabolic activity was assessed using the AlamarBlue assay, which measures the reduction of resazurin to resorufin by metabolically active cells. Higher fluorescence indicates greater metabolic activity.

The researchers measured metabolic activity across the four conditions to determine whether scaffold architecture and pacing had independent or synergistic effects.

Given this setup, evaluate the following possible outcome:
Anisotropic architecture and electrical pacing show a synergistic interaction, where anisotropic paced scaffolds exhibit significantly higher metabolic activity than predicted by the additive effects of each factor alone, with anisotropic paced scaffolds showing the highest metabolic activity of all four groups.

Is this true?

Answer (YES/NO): YES